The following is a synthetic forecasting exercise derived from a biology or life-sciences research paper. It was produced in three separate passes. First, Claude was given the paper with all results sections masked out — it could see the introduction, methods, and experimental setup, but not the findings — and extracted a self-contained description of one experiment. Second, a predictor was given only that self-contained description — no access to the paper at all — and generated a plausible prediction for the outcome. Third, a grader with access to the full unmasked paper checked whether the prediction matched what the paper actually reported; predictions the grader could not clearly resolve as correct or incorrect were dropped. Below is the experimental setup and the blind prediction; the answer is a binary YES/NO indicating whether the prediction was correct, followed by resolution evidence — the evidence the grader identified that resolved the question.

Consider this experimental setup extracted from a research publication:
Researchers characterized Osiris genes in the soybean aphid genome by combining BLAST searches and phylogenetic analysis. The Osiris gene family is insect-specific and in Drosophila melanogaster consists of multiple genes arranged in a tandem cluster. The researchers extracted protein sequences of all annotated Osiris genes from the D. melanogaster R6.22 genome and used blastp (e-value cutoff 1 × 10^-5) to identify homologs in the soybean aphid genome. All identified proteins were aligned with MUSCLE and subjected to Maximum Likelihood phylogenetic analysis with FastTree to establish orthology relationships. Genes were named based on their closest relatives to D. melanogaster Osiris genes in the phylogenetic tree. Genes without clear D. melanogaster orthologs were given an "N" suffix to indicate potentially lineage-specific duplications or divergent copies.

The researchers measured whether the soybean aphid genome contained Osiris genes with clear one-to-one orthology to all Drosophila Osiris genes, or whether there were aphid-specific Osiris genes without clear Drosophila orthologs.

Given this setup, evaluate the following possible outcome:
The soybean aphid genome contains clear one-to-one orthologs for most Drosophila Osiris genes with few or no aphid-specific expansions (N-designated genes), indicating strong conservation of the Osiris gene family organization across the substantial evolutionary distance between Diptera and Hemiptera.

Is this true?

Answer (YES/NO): NO